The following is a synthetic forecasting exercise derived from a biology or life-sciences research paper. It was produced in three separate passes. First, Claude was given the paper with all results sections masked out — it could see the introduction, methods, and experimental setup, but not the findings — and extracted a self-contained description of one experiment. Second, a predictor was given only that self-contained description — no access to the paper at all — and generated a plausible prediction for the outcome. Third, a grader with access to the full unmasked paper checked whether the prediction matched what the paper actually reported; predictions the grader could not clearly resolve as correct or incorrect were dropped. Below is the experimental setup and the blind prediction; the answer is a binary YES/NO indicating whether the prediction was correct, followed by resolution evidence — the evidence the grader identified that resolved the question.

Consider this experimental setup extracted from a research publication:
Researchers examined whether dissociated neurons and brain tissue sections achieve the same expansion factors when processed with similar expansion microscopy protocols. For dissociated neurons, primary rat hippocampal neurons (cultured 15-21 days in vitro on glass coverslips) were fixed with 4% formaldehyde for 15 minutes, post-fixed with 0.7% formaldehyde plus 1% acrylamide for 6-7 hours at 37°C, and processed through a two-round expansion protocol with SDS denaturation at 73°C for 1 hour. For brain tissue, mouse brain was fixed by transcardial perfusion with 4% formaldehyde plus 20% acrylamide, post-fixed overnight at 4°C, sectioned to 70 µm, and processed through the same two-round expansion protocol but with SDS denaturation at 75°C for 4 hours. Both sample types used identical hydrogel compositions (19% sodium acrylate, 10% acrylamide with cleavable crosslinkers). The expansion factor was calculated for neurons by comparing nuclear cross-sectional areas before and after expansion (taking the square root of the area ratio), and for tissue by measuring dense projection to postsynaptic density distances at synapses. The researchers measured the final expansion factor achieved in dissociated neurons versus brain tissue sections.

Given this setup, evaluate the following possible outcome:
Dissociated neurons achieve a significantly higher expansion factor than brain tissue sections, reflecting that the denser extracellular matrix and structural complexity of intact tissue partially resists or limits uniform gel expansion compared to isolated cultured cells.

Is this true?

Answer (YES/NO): NO